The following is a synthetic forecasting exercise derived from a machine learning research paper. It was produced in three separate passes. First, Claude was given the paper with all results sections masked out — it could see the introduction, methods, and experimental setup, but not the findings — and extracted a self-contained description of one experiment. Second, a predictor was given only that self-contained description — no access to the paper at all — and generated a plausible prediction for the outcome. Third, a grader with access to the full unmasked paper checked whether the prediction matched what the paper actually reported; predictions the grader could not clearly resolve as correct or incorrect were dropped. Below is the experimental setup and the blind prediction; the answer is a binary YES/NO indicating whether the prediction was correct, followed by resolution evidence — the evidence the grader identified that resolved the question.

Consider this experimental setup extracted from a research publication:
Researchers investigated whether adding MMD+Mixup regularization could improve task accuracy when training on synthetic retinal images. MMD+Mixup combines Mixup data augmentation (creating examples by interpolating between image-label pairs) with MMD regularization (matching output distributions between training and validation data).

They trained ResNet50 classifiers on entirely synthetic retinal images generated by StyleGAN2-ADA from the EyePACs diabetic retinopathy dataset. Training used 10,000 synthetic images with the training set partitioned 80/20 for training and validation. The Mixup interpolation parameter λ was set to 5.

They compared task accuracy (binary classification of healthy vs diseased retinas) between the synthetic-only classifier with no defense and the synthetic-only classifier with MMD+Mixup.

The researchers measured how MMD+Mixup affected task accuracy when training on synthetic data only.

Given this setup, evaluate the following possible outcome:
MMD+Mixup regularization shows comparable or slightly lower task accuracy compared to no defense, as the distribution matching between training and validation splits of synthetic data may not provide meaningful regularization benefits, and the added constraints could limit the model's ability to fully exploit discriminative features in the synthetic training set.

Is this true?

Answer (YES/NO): NO